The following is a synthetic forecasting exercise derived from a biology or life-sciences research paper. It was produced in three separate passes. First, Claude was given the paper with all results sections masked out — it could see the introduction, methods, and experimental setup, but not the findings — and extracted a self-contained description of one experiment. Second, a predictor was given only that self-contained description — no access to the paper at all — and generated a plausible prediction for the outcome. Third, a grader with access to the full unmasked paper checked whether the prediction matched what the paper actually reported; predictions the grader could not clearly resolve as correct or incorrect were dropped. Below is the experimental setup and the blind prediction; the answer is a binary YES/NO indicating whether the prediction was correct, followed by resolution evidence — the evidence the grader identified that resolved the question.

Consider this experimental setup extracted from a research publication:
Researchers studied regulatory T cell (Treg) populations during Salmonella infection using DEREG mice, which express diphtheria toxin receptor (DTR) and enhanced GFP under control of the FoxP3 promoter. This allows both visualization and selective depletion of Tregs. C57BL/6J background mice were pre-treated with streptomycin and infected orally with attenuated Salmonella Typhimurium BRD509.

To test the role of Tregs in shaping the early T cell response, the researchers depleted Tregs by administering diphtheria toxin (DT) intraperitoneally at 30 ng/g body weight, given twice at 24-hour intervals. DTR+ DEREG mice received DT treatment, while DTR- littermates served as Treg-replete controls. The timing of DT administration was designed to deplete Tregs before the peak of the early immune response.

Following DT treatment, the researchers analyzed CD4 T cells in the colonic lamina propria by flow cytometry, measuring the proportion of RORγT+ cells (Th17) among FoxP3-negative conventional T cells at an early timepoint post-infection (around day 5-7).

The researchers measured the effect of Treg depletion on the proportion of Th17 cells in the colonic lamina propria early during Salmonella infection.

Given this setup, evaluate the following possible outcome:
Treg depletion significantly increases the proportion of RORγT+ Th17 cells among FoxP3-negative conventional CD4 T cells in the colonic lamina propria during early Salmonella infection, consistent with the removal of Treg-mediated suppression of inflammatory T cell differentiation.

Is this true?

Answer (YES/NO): NO